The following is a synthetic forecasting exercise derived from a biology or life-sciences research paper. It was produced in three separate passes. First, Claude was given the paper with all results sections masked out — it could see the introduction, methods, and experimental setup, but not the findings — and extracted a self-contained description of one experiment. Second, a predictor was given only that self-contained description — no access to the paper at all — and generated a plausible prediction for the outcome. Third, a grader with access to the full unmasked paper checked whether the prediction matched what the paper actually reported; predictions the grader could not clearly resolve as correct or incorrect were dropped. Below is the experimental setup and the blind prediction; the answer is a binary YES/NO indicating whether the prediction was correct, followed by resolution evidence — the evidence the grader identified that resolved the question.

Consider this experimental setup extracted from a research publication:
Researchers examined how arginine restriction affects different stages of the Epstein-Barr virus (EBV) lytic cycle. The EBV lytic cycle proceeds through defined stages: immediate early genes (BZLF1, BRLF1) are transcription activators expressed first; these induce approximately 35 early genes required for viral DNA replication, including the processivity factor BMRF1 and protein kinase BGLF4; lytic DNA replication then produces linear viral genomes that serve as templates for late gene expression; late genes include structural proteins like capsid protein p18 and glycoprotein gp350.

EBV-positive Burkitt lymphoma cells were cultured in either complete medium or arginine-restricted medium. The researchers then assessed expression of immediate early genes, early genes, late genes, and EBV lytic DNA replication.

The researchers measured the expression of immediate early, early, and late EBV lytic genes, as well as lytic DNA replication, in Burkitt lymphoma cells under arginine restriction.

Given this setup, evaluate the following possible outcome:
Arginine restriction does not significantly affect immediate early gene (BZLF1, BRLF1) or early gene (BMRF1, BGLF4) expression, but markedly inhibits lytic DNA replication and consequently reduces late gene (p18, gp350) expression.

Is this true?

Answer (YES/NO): NO